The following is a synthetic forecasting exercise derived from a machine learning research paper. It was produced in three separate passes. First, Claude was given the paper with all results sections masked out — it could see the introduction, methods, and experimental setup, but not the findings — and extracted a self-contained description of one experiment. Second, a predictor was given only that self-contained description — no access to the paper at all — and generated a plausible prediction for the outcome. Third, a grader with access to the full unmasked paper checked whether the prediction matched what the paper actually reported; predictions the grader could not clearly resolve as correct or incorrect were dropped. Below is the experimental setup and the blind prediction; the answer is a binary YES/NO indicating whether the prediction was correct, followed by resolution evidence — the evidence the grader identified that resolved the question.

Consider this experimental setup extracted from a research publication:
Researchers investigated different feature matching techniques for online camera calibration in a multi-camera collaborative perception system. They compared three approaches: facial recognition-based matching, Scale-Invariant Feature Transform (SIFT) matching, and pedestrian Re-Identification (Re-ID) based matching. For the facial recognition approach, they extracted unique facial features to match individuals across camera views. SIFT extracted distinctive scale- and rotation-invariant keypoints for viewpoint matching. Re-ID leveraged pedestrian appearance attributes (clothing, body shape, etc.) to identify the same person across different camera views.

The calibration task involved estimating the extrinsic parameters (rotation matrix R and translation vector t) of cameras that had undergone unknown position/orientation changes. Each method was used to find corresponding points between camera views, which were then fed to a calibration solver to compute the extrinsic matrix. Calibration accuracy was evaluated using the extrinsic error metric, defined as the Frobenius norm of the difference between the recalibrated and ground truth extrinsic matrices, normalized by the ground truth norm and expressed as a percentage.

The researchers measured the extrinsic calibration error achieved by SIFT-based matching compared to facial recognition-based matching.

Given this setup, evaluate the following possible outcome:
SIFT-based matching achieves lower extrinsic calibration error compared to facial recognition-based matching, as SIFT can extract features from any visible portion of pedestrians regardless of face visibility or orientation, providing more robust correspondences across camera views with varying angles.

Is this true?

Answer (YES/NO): NO